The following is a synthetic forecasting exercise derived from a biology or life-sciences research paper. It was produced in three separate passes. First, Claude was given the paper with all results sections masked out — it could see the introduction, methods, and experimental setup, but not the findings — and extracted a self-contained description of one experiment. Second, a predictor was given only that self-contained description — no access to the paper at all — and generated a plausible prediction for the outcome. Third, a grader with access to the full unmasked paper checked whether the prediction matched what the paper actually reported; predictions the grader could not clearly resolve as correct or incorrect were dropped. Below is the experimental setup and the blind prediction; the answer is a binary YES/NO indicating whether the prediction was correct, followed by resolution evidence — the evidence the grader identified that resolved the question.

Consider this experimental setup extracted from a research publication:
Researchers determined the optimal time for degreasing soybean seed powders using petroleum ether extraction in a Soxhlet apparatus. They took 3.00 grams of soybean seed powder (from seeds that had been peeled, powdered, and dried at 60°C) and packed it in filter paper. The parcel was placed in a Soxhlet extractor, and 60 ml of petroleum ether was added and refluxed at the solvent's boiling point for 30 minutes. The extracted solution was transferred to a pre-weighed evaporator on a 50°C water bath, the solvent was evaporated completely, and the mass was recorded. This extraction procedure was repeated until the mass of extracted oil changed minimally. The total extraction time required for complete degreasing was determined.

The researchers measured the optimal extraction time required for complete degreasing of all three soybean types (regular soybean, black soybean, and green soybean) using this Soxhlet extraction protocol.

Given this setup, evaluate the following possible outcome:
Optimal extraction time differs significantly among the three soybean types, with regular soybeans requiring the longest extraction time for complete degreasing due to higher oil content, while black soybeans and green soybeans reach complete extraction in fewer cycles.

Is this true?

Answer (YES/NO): NO